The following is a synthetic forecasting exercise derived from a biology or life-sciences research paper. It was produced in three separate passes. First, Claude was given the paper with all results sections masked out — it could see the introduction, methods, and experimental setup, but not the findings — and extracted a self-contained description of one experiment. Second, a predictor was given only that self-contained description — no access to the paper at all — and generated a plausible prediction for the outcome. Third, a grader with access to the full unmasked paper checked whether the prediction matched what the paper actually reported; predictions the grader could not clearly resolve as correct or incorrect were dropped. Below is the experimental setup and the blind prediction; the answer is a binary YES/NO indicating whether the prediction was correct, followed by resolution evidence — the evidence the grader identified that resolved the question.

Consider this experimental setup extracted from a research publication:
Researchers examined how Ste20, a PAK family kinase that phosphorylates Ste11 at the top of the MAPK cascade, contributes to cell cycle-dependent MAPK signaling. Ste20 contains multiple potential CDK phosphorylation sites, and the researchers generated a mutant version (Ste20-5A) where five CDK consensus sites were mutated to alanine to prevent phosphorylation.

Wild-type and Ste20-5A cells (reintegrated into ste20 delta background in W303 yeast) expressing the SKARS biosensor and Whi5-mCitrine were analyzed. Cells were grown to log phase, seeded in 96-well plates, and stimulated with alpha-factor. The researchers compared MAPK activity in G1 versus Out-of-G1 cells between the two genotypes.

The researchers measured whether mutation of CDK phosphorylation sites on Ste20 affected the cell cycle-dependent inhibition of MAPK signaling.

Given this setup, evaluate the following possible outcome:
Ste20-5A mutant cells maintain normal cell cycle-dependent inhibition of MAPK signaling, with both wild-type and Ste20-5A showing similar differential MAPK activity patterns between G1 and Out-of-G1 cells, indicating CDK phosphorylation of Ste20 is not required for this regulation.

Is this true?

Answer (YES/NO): YES